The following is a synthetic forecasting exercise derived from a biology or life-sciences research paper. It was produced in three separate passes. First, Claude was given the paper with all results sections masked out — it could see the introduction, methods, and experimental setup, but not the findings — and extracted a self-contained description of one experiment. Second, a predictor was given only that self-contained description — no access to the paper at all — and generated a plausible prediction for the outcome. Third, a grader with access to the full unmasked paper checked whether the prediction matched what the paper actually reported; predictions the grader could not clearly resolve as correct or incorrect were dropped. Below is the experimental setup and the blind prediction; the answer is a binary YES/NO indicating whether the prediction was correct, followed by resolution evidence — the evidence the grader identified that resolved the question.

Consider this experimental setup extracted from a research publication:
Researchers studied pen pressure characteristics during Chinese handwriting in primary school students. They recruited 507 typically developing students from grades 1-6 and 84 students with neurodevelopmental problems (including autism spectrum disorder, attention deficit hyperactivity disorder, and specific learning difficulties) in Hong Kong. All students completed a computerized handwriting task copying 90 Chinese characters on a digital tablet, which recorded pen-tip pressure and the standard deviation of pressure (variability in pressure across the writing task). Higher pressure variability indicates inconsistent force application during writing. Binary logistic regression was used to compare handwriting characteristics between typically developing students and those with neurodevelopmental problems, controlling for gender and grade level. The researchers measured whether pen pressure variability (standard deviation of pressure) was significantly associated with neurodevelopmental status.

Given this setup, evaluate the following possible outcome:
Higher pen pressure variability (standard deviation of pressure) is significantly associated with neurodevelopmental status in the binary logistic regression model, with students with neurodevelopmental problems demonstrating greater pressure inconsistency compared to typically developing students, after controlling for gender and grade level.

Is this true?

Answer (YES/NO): NO